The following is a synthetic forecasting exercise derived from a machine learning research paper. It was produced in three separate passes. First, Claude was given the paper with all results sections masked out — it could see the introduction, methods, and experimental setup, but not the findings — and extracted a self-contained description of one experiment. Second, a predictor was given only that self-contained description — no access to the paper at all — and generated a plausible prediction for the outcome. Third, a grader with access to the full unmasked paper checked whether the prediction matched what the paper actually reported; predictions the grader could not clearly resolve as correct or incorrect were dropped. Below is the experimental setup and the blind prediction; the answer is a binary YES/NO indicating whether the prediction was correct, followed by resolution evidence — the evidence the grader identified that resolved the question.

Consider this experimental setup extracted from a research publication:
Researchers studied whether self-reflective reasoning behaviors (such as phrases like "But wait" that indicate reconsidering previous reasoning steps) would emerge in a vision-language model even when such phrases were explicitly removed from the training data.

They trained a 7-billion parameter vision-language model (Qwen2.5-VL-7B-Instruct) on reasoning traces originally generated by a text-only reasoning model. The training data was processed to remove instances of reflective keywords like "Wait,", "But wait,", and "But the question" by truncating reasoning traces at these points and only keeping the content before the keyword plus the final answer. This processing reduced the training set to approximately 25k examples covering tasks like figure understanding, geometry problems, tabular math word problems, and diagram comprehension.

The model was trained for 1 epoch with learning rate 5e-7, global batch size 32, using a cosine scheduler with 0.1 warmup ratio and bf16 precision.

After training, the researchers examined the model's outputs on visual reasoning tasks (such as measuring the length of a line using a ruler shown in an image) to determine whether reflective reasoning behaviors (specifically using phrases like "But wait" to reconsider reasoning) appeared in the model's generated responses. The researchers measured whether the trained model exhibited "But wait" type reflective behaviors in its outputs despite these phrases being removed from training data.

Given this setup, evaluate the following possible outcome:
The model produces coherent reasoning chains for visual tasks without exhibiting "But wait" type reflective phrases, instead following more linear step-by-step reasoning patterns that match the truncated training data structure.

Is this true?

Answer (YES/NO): NO